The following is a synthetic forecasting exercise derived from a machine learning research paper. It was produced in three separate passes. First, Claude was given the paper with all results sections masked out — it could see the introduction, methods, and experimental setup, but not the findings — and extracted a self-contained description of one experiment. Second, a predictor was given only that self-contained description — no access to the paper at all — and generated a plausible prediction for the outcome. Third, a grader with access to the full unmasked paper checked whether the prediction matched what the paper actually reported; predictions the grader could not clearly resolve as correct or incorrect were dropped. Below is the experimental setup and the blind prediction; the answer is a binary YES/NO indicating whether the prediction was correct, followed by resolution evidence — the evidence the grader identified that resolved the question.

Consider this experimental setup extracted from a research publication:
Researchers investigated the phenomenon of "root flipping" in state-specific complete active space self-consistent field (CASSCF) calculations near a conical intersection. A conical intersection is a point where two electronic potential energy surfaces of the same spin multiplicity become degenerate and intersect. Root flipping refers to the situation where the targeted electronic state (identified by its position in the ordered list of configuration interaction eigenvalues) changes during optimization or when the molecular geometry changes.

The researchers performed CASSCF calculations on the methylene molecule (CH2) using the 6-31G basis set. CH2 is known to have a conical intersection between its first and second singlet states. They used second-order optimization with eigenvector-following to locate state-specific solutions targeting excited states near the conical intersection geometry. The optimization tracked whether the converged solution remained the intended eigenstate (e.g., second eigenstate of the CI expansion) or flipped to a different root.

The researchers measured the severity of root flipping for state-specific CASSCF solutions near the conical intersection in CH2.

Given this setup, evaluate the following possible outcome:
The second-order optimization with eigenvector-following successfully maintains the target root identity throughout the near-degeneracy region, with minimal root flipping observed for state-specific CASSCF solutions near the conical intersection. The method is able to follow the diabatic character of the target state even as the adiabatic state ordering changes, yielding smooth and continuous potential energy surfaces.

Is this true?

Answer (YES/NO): NO